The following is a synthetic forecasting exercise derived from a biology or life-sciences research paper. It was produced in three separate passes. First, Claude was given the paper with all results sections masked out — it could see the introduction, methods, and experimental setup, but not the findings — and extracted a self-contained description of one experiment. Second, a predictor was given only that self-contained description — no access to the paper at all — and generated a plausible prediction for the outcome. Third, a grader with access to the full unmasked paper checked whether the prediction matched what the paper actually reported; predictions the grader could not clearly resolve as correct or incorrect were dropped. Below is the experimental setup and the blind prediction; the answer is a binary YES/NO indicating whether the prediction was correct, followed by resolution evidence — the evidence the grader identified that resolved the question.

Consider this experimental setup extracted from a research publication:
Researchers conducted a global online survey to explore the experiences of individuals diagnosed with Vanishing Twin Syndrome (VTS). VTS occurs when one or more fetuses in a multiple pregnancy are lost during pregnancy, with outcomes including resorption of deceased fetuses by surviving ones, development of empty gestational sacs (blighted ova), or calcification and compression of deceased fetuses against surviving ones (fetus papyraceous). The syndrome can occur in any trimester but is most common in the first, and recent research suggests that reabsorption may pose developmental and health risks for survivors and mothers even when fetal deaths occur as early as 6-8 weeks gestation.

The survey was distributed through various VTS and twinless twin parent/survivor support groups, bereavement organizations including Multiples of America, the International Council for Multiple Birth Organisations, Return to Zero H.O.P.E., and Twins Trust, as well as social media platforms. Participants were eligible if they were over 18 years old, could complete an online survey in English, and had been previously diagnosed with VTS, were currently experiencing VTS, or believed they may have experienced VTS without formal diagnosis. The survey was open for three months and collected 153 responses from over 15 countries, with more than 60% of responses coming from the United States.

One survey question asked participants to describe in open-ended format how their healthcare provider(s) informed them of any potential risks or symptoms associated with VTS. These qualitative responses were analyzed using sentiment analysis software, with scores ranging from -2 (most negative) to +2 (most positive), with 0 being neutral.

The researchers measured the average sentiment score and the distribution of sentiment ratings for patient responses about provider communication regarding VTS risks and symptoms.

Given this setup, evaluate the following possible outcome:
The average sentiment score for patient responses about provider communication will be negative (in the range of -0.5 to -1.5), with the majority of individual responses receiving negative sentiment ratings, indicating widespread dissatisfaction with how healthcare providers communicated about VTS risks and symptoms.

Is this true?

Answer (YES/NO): YES